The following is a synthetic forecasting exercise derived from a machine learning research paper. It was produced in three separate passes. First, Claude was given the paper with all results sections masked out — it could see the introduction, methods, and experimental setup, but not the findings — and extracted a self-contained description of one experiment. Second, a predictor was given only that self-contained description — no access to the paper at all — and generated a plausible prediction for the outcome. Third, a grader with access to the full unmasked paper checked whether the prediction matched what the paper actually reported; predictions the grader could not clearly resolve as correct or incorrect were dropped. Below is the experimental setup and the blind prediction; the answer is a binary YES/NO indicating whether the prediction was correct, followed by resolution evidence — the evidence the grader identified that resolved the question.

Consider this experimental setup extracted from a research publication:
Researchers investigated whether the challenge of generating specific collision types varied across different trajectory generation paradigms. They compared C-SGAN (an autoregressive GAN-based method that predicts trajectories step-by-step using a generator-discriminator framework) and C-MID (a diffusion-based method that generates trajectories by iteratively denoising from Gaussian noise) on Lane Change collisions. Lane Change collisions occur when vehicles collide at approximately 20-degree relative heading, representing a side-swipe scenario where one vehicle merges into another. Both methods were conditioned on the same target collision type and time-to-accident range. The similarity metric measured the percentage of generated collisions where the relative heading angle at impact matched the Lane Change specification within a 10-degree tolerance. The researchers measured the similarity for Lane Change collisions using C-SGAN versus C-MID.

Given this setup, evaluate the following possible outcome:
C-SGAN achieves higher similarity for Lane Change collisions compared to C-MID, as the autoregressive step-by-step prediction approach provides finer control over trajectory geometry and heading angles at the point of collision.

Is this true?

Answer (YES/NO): NO